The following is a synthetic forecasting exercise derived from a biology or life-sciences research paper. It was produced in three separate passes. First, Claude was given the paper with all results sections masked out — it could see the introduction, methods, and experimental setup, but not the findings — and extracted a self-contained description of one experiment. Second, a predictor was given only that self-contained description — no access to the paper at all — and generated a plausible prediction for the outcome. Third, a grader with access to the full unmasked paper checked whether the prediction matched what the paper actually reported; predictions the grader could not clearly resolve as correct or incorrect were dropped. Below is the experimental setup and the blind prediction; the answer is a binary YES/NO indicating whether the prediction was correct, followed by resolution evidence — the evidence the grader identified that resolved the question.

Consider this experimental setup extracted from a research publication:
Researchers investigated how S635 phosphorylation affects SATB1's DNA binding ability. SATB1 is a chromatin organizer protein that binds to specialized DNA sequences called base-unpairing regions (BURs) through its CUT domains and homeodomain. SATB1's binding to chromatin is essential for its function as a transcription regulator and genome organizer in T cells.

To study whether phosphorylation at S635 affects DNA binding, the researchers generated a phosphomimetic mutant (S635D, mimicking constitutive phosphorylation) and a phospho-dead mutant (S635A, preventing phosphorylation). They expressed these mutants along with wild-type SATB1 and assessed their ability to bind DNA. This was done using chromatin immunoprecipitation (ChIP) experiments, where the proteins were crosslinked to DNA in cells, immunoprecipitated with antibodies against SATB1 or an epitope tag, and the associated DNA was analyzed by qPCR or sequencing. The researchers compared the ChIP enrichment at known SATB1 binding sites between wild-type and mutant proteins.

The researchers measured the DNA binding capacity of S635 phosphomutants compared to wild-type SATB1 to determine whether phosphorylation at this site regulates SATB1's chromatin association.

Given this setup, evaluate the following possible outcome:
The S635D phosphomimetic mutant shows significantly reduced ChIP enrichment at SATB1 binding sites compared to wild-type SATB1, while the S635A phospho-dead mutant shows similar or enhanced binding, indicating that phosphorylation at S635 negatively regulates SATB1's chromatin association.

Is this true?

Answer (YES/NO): NO